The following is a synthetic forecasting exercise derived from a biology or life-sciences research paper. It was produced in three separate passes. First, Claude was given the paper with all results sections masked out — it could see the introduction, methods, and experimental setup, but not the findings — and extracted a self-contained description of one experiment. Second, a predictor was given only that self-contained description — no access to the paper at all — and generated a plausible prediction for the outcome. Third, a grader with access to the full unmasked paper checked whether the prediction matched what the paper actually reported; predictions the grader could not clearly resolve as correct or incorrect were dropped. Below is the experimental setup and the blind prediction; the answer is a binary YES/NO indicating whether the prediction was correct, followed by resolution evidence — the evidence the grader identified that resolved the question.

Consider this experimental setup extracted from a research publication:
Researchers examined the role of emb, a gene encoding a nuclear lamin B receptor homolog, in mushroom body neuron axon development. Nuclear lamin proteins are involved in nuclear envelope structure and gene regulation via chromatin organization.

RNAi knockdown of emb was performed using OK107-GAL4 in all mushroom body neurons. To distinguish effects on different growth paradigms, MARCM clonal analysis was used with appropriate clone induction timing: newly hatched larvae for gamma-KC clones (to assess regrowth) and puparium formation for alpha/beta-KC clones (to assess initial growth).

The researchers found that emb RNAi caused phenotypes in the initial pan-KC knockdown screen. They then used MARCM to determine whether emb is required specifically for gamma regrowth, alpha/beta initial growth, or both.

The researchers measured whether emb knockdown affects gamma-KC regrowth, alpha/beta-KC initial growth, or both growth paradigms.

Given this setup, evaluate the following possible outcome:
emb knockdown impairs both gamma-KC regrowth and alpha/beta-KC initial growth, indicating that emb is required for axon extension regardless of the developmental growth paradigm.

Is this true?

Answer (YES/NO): NO